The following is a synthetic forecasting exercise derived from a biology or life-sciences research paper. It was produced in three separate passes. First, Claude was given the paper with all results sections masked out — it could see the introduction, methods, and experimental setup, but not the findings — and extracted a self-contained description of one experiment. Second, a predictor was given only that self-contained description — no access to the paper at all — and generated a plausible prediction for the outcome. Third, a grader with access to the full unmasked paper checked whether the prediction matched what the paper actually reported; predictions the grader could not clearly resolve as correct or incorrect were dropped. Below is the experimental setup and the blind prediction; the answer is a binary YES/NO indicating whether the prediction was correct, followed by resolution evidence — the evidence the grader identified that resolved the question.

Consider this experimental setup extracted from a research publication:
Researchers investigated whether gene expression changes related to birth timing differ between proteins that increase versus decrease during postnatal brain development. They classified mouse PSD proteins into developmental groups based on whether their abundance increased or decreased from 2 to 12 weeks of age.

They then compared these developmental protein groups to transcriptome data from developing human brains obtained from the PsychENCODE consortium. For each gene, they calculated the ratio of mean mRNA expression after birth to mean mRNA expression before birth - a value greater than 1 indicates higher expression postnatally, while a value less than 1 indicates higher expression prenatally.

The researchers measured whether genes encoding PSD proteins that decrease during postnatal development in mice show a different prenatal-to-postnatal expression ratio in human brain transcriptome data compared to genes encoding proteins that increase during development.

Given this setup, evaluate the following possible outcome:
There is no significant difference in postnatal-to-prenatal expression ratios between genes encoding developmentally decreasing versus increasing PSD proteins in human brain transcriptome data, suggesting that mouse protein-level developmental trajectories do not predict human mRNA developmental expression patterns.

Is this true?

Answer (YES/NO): NO